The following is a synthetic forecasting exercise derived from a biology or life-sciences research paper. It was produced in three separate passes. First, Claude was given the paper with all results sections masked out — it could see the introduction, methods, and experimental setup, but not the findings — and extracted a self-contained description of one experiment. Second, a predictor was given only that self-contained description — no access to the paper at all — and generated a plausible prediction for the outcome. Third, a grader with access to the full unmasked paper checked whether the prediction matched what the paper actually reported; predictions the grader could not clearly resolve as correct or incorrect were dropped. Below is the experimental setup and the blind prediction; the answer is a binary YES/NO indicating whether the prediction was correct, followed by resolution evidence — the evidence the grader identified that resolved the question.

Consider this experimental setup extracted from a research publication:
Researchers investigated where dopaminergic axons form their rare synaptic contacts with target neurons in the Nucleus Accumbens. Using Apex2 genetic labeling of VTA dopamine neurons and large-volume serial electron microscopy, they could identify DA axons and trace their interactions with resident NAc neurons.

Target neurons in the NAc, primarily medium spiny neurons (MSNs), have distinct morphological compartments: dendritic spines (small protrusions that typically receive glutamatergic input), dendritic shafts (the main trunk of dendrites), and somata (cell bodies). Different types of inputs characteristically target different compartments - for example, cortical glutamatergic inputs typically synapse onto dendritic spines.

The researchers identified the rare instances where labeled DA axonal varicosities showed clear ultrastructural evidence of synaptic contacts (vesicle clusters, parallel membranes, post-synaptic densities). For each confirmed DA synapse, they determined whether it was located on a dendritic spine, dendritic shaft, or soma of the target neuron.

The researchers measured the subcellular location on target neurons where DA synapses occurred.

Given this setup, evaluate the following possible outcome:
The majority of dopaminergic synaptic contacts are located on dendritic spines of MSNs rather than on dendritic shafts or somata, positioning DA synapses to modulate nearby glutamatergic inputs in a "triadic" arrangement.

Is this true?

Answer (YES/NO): NO